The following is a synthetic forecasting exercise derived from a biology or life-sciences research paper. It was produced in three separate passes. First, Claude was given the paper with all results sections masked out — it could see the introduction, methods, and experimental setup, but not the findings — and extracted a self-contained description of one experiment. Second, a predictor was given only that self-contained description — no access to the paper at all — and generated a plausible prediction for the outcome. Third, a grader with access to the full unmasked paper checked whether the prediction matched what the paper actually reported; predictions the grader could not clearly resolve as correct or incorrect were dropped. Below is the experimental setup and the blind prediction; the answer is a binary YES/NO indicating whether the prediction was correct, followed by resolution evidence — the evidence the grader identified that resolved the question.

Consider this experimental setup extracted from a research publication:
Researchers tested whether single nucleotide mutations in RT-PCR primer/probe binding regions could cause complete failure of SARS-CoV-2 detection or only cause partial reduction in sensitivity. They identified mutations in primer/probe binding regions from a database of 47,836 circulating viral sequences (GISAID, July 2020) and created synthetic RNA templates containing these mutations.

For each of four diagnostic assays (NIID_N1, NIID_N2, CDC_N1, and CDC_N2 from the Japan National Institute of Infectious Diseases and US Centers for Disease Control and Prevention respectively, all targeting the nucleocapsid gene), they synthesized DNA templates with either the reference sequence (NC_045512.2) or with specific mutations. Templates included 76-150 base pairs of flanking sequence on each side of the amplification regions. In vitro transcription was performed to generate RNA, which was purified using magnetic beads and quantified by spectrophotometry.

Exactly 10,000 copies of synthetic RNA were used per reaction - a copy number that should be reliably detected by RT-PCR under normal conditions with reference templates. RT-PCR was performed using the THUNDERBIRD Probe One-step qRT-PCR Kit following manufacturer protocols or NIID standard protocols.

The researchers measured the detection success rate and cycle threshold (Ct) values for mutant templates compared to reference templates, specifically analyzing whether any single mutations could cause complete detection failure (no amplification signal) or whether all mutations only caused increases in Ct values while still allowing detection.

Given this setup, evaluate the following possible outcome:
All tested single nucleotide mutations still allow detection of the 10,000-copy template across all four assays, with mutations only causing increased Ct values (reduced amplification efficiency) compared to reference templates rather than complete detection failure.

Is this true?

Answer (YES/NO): NO